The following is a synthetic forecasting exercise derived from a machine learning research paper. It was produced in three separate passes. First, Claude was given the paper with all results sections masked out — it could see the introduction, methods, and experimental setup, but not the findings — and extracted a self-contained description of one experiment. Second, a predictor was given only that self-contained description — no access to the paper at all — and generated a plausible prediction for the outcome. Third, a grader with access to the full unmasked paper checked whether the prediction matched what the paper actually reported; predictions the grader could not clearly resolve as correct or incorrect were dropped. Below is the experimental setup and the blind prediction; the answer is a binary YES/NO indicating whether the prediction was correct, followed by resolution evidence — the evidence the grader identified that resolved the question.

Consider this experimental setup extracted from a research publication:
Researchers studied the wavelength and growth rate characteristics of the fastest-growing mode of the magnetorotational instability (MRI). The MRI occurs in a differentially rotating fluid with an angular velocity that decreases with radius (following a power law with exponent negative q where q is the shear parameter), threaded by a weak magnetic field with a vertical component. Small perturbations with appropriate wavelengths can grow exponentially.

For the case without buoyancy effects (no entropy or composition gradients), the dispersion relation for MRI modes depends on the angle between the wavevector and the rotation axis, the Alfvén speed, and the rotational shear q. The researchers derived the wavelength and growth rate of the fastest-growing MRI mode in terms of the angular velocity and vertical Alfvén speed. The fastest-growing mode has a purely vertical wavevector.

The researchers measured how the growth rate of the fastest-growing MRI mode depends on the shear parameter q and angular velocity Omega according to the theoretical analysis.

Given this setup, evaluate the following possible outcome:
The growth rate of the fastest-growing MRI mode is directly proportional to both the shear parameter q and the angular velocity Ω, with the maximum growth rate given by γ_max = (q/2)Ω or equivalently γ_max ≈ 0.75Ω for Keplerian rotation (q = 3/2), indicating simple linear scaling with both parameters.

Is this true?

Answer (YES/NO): YES